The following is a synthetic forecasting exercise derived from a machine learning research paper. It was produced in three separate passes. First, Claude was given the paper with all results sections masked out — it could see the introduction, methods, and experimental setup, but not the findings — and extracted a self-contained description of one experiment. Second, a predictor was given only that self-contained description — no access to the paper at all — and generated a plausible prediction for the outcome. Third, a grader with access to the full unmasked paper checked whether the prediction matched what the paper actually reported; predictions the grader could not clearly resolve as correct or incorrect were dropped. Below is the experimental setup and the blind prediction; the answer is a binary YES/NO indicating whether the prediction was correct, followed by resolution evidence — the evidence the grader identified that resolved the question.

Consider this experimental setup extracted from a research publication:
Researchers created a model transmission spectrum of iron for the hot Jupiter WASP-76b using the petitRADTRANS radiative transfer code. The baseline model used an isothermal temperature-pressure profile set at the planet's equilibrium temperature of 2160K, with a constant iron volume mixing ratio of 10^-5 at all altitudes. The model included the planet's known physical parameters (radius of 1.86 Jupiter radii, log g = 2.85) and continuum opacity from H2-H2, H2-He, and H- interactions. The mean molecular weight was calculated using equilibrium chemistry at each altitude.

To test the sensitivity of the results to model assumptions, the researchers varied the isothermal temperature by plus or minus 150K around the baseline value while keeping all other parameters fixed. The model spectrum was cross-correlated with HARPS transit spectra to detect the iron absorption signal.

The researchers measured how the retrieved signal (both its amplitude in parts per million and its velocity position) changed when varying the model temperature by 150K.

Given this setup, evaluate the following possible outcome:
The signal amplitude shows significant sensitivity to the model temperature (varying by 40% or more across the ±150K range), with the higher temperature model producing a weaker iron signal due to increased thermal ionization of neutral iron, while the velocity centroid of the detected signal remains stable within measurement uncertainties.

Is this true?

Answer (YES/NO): NO